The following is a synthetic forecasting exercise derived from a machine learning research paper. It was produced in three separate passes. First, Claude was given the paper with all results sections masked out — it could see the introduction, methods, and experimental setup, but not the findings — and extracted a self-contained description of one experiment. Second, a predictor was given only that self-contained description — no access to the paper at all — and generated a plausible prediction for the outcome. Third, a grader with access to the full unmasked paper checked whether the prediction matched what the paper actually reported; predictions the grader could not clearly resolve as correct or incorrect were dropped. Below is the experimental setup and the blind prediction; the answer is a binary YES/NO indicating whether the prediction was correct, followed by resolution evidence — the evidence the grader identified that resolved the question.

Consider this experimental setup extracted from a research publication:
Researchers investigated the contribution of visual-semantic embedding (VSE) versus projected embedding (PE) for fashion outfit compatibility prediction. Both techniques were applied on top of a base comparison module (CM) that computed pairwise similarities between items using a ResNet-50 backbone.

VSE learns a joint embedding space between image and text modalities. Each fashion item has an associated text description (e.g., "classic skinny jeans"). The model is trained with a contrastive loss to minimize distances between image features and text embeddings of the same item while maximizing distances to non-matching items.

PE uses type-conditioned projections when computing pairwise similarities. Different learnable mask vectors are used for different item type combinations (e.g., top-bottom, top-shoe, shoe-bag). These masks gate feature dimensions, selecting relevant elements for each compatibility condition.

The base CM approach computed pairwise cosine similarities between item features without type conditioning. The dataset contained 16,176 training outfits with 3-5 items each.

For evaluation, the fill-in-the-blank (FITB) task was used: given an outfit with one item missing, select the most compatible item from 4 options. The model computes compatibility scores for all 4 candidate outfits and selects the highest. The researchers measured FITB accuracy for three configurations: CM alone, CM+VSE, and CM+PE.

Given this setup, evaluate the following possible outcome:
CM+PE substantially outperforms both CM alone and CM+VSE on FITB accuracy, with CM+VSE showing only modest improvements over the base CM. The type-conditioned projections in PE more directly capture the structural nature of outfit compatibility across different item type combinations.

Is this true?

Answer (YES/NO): YES